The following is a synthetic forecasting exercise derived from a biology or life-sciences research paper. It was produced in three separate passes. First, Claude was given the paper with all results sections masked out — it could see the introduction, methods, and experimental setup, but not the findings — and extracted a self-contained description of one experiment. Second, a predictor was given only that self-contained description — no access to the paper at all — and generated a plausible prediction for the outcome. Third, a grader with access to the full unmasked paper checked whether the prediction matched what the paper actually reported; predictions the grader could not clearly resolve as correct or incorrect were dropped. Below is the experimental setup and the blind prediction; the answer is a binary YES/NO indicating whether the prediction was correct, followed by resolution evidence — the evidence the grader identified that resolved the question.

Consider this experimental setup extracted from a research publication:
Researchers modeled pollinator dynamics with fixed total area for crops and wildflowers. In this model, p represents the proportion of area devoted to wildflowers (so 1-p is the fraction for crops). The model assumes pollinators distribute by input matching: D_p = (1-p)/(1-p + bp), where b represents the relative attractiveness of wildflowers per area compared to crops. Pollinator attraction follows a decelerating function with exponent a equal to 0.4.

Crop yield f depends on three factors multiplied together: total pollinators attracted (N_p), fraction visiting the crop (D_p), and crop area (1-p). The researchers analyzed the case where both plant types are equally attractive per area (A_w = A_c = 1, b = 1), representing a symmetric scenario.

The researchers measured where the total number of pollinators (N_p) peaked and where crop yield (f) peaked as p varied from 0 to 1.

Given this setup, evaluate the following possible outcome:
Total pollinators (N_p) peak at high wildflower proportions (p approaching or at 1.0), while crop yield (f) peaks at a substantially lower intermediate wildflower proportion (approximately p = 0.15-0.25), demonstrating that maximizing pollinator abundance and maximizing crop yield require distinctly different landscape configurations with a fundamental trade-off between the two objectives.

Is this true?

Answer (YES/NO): NO